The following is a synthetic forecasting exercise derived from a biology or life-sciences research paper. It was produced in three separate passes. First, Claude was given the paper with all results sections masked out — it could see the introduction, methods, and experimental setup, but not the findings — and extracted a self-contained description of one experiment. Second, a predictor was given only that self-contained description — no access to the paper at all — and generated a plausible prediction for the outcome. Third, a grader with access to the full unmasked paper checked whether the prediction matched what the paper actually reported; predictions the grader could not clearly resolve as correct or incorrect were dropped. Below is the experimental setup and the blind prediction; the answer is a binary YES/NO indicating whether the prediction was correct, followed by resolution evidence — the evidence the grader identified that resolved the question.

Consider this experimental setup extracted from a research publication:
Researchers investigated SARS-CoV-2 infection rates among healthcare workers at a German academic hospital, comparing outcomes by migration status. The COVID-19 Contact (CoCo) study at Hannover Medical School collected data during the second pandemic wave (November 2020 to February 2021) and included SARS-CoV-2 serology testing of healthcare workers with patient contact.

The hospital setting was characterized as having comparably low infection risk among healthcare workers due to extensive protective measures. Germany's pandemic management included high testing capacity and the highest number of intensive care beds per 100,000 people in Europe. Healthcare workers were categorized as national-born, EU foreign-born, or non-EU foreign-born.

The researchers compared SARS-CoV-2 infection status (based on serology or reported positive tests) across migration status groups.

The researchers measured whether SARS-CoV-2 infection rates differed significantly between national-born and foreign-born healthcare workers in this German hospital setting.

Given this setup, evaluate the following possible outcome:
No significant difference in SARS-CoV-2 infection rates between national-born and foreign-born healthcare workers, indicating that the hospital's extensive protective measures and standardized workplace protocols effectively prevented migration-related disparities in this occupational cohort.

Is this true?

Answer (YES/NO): YES